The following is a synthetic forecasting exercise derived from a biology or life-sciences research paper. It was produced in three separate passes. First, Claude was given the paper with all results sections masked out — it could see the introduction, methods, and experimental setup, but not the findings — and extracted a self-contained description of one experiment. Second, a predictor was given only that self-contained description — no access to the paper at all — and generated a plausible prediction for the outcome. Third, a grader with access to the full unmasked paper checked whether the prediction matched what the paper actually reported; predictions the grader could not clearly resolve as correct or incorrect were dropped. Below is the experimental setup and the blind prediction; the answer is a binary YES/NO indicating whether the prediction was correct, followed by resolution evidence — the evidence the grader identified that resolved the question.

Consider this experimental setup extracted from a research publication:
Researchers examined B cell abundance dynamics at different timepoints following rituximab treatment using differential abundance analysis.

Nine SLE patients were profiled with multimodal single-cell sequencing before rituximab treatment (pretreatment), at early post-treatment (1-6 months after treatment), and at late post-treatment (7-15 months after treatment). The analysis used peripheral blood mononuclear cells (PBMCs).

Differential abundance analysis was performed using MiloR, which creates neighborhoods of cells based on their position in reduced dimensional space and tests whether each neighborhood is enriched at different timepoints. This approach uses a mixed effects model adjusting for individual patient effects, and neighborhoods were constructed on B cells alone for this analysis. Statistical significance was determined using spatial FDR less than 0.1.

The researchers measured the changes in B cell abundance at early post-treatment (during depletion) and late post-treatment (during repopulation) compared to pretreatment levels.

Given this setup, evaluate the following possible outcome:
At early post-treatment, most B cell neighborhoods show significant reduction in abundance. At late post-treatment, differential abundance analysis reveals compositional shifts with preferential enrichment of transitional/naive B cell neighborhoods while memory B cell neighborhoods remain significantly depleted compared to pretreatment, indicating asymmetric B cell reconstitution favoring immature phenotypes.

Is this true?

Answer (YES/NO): YES